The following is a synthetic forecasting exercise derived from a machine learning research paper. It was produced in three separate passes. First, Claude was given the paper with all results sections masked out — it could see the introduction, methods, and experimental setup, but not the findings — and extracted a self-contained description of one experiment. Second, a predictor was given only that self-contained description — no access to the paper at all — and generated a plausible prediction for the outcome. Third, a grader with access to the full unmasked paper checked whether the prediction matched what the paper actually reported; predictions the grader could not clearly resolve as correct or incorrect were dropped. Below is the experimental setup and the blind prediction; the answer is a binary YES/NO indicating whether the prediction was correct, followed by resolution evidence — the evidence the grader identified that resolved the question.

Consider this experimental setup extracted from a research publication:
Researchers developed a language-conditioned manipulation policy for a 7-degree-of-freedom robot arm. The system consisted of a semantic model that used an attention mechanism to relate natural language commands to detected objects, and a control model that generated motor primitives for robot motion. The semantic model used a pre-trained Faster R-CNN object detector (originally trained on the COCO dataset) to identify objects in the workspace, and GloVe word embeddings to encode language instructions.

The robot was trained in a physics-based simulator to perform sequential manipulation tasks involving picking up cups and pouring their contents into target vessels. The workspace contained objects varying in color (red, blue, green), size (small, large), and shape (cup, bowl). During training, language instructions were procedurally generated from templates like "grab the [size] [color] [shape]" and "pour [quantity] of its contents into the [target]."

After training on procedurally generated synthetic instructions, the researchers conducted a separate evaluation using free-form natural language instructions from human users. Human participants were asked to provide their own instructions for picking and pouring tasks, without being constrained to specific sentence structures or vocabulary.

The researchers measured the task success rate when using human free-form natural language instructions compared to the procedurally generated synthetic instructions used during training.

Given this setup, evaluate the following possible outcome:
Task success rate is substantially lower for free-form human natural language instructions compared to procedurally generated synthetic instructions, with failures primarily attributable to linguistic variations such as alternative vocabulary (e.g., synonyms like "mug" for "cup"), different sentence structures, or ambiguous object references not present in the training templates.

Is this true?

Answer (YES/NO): NO